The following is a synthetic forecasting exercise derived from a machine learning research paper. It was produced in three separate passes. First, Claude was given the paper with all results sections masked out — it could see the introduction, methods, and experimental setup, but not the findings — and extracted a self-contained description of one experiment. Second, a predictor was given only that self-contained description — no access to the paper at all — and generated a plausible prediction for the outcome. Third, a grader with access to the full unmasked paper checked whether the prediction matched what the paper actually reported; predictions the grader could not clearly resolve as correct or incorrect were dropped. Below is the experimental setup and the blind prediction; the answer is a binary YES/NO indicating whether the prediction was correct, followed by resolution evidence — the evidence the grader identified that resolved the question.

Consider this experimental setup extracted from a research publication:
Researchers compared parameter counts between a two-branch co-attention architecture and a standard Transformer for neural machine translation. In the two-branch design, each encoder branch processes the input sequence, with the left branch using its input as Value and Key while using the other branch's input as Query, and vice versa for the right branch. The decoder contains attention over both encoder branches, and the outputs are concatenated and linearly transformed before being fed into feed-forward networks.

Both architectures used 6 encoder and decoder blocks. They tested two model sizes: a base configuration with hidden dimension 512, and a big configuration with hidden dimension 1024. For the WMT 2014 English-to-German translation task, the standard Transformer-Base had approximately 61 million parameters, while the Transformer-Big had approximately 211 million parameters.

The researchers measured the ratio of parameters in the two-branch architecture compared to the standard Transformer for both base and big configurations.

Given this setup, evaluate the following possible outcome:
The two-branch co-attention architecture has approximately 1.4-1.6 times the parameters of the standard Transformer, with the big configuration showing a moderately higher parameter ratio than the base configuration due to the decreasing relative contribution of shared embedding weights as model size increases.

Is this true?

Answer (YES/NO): NO